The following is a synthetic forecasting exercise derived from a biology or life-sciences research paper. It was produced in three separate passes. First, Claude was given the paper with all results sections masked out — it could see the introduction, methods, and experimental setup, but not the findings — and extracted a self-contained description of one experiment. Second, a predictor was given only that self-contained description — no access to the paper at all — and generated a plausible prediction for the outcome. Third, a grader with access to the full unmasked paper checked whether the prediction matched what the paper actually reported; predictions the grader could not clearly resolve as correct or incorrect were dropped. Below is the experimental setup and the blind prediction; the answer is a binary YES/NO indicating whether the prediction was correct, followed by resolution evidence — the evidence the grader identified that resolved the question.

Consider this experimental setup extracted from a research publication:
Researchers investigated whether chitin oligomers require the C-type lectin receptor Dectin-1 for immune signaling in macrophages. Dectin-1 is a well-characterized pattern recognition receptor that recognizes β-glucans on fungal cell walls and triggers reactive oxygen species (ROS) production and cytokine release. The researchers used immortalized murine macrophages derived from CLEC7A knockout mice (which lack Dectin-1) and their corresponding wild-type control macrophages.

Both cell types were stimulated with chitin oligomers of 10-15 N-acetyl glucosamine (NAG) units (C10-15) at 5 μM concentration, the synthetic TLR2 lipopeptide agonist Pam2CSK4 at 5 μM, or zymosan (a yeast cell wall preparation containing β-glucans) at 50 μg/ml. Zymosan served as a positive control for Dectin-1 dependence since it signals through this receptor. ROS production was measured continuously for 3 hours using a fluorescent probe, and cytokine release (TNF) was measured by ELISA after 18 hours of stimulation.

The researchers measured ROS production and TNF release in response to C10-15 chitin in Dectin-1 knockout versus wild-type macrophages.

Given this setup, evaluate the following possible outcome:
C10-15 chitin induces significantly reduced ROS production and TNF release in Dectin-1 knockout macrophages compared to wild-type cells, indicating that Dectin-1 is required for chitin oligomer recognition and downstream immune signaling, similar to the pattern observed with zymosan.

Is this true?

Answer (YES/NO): NO